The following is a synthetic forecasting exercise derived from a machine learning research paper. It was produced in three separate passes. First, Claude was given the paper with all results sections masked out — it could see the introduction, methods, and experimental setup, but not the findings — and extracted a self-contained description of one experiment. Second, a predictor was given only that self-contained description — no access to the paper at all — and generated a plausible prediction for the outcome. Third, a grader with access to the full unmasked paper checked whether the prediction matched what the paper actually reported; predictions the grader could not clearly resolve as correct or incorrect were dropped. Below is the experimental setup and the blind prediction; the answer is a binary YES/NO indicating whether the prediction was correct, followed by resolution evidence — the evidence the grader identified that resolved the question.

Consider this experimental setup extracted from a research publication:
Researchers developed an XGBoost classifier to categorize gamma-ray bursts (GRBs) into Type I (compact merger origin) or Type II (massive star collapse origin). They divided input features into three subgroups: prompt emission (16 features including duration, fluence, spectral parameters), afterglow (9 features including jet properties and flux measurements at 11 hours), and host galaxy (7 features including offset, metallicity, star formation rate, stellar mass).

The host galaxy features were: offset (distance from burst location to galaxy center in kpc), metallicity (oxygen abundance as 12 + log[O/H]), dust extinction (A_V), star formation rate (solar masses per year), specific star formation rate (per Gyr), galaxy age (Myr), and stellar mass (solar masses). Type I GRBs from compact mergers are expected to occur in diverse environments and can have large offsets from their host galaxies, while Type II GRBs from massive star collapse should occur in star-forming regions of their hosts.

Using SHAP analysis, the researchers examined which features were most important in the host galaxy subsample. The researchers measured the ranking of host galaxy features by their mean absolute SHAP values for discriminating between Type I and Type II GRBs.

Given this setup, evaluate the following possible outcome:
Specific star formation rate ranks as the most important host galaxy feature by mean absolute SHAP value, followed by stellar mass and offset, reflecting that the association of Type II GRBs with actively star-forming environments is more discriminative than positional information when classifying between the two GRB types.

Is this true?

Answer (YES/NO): NO